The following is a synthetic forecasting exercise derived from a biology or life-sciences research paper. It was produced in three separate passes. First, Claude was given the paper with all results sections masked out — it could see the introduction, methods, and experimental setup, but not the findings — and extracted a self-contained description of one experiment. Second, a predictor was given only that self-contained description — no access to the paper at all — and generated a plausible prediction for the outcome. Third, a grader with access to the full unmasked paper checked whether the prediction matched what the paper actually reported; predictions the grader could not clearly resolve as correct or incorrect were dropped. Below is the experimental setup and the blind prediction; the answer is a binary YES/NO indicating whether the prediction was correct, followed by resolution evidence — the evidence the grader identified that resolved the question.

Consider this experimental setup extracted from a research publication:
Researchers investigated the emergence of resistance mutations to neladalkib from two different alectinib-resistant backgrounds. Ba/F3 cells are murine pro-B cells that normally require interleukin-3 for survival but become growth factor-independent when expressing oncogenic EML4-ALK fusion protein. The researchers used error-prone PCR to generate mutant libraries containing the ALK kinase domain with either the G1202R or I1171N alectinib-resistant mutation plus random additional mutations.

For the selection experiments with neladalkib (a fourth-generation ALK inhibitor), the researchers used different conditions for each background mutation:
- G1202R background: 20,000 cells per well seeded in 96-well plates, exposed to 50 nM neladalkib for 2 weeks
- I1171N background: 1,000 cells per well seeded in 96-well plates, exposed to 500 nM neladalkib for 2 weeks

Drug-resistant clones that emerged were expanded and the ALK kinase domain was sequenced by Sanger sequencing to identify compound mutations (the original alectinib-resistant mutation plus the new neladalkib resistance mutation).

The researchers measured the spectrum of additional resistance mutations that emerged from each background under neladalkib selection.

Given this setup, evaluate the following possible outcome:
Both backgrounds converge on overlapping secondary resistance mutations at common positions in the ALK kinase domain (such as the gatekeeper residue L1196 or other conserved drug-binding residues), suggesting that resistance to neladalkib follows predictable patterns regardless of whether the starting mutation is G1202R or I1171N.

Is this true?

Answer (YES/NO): NO